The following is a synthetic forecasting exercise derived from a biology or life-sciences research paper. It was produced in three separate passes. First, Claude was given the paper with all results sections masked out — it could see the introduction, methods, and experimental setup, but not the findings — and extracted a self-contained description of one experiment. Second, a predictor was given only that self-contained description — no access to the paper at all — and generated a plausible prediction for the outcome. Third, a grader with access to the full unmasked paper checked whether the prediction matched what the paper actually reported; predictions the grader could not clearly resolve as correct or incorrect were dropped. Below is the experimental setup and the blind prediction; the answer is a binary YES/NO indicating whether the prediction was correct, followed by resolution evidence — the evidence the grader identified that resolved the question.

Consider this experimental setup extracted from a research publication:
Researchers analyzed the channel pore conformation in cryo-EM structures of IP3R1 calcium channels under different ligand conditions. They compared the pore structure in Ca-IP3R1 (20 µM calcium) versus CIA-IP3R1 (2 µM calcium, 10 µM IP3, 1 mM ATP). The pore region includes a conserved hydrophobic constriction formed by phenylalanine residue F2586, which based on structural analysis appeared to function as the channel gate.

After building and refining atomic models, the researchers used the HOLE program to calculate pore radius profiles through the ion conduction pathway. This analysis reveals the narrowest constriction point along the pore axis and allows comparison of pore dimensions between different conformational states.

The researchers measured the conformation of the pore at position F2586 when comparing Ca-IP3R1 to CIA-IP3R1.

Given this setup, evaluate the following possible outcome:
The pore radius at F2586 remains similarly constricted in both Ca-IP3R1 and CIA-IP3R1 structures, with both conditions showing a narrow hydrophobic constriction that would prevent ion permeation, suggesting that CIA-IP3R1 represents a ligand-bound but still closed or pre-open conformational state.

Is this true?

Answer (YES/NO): NO